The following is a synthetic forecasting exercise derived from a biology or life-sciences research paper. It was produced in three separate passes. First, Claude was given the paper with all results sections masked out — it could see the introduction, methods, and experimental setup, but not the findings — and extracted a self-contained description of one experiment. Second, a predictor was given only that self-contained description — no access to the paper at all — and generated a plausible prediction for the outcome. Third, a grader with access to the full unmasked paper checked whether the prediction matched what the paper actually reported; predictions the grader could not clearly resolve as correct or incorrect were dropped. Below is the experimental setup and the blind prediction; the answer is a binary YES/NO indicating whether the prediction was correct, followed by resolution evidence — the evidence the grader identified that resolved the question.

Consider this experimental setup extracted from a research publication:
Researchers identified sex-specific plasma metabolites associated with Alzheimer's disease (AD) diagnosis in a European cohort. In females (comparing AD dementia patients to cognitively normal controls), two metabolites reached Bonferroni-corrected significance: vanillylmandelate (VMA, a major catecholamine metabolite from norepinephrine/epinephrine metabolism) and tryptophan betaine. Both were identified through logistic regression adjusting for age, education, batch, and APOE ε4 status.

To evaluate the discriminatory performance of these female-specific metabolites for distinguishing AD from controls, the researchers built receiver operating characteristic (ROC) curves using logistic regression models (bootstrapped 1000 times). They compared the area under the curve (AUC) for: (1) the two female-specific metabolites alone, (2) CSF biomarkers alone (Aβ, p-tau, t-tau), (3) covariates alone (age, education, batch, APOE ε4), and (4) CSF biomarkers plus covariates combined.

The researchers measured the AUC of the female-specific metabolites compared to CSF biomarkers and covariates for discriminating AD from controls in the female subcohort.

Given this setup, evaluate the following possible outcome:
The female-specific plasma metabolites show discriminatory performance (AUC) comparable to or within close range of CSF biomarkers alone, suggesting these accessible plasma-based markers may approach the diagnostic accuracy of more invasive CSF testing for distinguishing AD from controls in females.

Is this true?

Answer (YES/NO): YES